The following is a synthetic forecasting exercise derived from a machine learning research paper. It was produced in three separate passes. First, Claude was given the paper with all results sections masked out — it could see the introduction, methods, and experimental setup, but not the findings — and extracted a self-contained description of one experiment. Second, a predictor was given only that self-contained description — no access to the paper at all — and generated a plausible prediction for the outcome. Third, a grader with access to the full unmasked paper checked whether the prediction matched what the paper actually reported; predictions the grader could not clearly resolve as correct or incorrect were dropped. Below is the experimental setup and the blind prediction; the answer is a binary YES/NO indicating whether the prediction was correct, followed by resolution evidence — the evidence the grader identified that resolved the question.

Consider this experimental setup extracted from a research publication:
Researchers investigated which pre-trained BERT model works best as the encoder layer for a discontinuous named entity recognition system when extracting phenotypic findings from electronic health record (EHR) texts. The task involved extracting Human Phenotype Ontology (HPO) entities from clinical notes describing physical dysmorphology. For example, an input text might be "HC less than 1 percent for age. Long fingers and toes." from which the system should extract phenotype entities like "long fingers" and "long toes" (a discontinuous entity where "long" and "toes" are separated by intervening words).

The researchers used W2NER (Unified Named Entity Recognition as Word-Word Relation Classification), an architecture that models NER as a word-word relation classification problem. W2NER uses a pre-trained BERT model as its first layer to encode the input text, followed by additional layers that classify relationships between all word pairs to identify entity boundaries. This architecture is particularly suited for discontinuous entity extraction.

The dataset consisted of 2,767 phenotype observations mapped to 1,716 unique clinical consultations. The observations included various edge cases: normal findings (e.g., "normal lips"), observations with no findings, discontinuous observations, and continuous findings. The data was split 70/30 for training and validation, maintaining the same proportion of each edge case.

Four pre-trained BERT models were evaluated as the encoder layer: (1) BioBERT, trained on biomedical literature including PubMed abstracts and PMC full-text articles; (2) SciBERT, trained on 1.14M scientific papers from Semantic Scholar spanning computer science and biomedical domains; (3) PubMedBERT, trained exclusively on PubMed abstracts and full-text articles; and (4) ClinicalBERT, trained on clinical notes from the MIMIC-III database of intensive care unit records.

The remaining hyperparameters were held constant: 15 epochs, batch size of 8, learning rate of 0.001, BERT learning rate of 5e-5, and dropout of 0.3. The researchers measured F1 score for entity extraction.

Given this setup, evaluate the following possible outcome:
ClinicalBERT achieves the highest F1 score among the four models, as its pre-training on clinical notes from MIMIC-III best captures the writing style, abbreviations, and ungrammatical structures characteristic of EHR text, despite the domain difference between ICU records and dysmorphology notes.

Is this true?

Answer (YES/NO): YES